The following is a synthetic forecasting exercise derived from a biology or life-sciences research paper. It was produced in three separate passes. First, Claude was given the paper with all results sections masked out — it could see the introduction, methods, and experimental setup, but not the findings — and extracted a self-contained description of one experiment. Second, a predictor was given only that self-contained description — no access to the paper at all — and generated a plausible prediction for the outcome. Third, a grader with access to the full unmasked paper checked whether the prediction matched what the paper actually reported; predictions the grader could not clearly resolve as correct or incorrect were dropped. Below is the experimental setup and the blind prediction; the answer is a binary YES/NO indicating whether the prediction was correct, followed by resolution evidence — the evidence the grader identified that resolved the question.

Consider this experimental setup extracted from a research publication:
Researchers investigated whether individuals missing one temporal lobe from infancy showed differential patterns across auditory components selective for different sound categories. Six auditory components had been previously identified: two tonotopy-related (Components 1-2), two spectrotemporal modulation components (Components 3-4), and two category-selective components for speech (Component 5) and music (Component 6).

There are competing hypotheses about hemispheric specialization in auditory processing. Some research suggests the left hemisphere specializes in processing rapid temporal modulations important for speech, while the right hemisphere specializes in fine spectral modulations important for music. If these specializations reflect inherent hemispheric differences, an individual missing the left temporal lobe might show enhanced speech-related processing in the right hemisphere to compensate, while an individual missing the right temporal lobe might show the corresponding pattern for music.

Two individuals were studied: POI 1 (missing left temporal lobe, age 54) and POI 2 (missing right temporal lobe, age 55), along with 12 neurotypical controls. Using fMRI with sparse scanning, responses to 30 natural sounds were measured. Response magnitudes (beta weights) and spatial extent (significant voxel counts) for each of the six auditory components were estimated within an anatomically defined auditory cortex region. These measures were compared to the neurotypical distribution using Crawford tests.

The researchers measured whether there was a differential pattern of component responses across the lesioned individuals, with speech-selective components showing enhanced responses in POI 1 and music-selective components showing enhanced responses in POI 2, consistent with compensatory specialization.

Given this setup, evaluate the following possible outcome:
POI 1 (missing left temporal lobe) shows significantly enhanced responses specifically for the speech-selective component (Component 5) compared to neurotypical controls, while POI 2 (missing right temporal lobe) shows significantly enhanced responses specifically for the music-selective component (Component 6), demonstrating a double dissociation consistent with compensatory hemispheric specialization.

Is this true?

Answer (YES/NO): NO